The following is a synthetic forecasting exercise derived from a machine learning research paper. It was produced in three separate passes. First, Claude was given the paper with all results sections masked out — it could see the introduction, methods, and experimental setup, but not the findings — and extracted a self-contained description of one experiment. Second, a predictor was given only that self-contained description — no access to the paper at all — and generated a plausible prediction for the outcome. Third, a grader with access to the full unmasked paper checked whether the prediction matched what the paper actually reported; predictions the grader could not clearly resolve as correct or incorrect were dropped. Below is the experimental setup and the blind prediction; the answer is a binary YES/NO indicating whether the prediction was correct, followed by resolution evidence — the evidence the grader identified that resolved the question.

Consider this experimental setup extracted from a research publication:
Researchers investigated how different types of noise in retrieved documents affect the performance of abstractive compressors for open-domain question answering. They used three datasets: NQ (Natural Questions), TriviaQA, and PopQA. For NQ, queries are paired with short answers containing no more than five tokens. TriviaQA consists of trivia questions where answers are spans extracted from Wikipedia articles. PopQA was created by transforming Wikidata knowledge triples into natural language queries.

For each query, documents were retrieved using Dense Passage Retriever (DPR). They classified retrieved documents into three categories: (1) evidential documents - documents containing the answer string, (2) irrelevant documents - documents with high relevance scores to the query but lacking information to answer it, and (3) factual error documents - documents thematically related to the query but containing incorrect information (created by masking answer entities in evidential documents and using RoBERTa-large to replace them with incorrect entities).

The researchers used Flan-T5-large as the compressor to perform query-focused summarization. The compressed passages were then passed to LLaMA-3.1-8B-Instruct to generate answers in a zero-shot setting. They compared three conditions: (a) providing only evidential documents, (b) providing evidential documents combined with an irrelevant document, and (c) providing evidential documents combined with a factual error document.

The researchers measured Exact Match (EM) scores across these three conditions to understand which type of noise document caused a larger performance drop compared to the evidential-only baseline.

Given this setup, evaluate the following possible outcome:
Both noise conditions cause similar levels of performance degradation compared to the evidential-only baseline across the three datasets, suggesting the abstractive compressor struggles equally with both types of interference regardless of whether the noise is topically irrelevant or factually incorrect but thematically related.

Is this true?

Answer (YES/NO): NO